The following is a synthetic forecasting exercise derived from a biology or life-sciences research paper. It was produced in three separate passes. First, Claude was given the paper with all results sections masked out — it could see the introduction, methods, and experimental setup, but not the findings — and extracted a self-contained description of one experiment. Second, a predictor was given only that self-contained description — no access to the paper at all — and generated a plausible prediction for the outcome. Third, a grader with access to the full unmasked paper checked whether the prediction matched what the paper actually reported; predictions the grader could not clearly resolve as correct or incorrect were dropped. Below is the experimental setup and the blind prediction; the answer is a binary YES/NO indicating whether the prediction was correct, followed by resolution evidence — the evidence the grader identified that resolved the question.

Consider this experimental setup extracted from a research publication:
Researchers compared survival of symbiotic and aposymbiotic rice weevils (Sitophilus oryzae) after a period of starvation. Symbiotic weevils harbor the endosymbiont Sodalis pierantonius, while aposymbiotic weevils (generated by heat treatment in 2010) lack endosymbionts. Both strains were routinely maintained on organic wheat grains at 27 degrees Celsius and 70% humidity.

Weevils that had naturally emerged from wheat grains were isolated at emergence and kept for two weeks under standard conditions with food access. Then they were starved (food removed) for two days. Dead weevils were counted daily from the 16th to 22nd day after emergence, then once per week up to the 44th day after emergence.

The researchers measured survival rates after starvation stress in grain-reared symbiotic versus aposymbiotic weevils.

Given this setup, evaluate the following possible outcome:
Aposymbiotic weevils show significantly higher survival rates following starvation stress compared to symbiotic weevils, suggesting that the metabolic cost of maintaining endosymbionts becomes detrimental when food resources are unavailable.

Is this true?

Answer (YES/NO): NO